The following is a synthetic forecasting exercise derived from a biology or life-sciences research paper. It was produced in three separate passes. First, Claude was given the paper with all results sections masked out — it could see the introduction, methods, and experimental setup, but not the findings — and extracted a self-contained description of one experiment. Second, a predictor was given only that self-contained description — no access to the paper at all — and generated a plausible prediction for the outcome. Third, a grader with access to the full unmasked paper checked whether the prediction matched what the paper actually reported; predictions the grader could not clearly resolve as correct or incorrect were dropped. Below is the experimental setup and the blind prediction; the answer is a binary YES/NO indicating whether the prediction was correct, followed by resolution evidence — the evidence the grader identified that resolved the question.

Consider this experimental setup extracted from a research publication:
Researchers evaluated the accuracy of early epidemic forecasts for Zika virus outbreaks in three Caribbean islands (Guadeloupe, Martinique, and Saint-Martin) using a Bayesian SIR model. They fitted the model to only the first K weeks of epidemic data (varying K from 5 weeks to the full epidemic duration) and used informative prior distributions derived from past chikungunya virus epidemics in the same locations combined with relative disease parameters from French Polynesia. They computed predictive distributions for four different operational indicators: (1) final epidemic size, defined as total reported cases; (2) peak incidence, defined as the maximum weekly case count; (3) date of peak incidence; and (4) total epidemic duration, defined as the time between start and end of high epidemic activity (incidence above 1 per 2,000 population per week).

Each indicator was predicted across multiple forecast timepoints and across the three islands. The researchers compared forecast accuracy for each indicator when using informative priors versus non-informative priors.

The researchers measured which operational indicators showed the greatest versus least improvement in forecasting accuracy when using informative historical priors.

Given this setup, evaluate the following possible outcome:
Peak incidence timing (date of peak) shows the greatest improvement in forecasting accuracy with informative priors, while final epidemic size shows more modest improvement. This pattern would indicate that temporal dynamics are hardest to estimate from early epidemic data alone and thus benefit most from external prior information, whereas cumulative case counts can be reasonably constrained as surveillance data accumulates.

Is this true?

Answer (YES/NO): NO